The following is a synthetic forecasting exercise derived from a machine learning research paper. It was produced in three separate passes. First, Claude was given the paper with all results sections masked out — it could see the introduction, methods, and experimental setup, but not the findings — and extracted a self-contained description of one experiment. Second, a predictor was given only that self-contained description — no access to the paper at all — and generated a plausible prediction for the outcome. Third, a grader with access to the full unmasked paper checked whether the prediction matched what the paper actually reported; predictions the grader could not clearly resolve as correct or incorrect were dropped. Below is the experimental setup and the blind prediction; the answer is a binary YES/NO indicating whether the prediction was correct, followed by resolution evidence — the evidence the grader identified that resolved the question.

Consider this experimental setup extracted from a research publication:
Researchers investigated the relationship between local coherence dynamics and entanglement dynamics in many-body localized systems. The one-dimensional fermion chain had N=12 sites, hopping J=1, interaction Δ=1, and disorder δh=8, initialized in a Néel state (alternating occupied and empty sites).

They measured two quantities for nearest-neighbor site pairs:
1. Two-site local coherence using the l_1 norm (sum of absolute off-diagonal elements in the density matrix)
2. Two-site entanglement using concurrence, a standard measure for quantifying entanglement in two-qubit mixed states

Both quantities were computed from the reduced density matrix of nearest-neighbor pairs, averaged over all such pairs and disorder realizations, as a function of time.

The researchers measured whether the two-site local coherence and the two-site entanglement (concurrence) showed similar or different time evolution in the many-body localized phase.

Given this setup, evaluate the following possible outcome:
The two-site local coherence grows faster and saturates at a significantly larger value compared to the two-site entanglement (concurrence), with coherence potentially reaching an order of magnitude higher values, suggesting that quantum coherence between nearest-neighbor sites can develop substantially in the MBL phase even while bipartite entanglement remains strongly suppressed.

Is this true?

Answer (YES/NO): NO